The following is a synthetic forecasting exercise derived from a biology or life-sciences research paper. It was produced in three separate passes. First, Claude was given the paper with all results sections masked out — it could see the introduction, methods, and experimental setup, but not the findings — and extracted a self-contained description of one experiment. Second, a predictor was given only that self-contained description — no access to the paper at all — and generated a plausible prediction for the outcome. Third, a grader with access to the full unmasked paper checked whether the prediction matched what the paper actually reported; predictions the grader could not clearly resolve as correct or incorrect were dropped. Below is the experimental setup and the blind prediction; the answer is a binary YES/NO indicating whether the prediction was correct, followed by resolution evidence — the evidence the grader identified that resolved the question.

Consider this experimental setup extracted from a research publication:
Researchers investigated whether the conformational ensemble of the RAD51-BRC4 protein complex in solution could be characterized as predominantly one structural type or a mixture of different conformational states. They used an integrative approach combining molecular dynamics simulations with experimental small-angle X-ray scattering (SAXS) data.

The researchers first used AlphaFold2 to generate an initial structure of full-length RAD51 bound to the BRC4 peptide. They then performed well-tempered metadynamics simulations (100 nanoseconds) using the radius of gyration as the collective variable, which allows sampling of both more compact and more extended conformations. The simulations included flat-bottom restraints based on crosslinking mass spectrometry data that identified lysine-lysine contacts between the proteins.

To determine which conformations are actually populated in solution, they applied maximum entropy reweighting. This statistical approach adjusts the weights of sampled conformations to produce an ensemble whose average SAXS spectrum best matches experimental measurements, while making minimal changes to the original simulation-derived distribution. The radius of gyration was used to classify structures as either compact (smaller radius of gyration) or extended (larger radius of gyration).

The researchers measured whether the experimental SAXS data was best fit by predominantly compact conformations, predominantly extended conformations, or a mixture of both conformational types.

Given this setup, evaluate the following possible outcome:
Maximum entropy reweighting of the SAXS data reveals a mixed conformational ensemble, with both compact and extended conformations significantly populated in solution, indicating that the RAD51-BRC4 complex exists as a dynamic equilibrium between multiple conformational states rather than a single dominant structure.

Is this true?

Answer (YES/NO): YES